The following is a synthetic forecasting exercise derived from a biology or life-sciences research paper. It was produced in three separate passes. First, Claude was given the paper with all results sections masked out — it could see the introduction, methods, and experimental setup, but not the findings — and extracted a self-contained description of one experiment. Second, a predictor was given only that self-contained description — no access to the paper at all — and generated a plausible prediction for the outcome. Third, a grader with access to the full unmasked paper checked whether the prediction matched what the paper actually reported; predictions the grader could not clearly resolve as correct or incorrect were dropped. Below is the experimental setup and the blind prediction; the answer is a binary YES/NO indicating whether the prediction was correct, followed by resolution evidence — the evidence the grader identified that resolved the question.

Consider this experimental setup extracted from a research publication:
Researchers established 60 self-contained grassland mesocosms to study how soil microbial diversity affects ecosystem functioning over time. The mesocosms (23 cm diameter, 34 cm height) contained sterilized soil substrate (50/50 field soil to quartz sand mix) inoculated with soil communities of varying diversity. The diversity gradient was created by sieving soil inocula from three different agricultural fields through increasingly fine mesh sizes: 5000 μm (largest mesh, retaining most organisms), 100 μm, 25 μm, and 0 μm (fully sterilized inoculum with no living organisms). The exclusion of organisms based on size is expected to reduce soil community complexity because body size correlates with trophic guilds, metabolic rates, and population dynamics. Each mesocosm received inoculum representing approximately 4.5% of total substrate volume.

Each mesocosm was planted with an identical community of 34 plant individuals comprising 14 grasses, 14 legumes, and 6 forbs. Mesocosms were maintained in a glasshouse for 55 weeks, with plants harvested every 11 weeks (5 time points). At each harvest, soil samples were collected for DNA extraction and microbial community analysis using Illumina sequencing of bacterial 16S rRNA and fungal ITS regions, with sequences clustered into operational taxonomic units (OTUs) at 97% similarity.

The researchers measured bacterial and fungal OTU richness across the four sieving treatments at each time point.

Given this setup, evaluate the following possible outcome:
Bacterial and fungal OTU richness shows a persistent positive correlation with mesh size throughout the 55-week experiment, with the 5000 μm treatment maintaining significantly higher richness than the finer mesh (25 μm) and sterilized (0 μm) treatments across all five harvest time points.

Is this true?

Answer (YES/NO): YES